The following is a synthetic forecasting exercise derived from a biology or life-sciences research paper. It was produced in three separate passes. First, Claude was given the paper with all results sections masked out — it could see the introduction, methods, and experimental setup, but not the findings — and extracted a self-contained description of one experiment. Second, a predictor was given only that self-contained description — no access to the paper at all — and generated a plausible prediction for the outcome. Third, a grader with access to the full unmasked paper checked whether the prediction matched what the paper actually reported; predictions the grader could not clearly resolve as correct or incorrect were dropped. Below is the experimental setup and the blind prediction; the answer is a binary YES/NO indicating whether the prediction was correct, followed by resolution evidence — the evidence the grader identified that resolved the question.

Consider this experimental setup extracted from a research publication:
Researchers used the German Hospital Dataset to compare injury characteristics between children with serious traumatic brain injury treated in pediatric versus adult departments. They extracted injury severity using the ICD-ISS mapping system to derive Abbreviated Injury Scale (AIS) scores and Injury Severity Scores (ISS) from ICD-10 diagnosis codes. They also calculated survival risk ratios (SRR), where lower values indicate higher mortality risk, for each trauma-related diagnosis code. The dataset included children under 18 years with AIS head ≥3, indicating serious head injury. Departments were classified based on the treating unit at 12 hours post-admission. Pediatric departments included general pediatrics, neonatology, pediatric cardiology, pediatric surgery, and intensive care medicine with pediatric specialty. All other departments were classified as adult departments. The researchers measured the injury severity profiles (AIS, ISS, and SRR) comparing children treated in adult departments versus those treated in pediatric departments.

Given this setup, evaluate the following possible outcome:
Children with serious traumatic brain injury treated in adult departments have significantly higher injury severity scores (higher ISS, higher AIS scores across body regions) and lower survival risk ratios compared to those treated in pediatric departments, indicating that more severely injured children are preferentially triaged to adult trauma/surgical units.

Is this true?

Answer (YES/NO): NO